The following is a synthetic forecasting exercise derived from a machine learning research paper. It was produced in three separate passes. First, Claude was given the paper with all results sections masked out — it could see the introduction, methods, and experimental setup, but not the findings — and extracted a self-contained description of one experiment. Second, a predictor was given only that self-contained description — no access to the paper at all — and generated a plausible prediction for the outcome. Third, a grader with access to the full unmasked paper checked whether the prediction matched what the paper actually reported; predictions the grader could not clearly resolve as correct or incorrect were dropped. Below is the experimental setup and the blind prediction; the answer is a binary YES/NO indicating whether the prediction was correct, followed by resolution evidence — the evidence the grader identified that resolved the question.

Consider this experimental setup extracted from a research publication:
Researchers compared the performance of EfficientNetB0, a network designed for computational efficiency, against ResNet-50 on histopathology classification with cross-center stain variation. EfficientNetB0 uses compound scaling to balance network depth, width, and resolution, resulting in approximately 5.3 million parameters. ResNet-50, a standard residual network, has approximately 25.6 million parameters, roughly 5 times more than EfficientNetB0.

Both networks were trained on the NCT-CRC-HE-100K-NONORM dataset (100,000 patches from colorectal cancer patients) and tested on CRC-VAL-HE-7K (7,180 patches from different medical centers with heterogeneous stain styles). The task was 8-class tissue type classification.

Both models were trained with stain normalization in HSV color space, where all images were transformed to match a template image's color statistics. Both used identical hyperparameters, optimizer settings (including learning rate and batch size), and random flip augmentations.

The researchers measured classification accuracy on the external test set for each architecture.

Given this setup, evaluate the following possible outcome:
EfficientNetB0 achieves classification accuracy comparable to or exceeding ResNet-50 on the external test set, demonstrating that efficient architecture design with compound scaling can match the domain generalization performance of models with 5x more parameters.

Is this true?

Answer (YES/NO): YES